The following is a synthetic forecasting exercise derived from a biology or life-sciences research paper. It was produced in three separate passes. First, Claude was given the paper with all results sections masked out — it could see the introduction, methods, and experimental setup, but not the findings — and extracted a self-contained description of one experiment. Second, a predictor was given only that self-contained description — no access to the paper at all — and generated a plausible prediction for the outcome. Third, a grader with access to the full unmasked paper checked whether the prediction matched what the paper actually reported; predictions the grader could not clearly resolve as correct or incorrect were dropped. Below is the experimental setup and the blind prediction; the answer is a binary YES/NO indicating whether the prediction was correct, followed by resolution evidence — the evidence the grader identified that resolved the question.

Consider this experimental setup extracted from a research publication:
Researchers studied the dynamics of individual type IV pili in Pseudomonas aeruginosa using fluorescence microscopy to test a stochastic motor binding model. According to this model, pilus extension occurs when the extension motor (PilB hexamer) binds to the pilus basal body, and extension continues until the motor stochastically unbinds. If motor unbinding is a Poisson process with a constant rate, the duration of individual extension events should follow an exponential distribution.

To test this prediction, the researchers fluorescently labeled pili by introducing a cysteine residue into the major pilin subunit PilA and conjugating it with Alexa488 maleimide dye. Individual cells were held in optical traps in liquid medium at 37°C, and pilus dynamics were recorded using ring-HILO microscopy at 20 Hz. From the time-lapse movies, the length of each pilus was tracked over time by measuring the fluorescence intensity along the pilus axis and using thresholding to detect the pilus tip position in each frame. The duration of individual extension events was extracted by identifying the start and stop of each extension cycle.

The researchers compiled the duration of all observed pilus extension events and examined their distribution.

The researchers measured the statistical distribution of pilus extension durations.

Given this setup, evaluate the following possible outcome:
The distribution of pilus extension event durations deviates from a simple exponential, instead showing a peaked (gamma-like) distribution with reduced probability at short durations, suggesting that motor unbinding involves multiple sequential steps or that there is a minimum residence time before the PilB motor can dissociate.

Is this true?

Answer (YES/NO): NO